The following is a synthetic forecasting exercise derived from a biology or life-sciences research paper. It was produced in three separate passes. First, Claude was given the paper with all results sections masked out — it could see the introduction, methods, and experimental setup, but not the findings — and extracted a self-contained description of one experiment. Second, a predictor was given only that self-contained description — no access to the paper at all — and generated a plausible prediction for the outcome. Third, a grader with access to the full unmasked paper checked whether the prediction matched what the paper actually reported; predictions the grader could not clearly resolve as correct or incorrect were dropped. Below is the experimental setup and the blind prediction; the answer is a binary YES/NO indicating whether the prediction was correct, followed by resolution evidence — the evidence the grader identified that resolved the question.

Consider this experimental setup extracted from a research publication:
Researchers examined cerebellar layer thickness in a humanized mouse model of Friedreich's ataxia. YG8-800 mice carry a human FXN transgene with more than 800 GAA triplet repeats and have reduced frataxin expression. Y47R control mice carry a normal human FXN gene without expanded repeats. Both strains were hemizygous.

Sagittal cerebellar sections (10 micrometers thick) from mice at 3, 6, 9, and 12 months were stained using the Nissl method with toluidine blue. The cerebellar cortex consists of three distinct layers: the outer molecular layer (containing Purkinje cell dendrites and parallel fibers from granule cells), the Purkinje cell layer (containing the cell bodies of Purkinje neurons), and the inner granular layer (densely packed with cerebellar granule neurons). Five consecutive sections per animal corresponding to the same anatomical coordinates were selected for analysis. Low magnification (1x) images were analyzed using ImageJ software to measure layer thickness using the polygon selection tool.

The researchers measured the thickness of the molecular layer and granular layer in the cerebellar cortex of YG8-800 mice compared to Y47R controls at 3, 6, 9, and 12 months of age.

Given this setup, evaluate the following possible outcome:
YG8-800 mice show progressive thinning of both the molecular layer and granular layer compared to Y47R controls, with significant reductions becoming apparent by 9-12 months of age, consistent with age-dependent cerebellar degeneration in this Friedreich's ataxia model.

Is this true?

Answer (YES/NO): NO